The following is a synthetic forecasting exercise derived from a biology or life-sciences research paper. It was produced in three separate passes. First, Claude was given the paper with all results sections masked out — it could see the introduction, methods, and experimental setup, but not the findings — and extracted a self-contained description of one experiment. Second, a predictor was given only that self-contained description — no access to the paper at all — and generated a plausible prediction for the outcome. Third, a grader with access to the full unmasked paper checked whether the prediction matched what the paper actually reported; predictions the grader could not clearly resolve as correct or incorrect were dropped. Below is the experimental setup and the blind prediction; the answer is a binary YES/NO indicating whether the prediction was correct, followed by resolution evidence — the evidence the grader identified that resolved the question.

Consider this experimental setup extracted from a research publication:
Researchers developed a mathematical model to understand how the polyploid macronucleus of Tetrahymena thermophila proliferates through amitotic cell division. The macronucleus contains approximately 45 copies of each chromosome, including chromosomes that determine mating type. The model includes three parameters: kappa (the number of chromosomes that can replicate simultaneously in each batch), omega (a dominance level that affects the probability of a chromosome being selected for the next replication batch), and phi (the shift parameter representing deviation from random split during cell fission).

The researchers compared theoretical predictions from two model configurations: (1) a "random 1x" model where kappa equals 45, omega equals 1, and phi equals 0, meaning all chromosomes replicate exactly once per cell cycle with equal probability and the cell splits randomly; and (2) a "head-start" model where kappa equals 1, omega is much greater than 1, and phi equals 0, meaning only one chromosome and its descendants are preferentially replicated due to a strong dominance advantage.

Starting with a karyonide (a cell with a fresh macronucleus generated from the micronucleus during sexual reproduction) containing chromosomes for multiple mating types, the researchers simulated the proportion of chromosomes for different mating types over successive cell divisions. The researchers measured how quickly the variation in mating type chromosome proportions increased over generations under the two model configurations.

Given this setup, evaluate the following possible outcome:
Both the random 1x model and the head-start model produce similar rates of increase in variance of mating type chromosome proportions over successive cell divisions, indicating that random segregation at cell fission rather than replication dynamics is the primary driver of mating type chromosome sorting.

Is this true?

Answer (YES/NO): NO